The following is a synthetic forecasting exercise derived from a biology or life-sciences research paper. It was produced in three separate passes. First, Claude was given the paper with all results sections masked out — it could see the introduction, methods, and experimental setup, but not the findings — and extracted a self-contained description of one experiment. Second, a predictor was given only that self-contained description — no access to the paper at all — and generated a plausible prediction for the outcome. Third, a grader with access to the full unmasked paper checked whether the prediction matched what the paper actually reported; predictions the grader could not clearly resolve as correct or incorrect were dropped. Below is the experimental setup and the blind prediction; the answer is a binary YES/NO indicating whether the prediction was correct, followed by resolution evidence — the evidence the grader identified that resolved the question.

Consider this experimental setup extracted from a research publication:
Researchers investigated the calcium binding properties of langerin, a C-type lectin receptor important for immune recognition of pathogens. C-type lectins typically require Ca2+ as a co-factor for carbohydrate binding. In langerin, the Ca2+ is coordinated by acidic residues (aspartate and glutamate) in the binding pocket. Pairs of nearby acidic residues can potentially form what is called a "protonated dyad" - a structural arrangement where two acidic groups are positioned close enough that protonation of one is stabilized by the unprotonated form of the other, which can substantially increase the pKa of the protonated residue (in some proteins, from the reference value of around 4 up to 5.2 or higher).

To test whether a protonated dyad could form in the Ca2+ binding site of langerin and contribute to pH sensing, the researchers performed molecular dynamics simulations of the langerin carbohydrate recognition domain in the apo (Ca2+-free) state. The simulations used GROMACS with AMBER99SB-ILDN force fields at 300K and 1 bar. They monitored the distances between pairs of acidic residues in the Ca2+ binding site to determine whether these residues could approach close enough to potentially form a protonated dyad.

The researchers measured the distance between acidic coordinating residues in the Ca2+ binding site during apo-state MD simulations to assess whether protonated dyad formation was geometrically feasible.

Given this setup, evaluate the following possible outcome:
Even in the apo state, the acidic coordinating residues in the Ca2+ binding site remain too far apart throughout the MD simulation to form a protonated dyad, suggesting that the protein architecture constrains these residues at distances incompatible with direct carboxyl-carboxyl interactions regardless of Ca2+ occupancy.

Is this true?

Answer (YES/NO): NO